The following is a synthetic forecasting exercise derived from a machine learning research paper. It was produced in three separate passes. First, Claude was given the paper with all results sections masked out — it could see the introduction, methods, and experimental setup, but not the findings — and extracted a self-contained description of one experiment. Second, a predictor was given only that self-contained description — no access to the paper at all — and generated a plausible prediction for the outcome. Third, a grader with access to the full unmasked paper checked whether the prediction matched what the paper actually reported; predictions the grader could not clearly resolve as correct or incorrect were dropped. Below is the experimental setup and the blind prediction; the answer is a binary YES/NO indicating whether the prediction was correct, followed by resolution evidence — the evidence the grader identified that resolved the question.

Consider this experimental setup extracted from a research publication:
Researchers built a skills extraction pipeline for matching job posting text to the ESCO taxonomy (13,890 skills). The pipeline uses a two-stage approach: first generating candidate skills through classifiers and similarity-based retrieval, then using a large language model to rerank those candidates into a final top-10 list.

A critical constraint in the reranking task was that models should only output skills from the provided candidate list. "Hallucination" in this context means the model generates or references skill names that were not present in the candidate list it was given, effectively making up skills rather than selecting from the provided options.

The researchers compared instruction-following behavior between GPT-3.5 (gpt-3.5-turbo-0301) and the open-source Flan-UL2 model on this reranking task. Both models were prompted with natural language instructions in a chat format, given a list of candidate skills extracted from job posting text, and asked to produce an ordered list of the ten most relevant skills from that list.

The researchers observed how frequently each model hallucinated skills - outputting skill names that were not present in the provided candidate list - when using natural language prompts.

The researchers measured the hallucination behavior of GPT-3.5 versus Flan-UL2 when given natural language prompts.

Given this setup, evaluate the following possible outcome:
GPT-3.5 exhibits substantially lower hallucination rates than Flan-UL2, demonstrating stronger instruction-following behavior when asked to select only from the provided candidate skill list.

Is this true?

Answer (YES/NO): NO